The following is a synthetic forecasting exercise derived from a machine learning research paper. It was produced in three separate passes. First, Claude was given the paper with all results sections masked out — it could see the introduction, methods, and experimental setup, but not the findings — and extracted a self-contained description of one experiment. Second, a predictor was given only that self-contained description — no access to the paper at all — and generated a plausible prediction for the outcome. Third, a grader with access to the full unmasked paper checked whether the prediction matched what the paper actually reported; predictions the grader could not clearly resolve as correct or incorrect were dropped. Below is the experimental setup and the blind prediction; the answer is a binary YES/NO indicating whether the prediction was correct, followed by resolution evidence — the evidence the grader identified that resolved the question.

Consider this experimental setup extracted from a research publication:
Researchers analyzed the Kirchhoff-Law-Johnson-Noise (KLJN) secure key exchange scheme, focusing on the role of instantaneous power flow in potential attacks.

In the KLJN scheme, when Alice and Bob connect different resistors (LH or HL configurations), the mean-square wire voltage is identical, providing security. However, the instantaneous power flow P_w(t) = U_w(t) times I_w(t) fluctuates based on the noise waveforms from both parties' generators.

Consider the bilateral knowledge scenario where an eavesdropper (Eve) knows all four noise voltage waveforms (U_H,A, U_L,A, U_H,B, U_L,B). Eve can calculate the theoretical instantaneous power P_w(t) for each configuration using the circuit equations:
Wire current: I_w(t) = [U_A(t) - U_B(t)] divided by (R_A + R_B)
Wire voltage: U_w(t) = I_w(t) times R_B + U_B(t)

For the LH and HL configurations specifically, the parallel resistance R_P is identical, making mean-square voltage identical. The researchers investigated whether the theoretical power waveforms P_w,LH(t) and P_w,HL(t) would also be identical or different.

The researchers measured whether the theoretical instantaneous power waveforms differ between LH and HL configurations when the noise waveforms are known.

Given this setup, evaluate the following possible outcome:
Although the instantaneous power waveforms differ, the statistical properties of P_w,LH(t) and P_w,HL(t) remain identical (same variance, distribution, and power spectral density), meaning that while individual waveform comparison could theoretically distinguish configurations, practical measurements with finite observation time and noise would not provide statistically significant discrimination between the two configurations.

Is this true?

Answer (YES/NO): NO